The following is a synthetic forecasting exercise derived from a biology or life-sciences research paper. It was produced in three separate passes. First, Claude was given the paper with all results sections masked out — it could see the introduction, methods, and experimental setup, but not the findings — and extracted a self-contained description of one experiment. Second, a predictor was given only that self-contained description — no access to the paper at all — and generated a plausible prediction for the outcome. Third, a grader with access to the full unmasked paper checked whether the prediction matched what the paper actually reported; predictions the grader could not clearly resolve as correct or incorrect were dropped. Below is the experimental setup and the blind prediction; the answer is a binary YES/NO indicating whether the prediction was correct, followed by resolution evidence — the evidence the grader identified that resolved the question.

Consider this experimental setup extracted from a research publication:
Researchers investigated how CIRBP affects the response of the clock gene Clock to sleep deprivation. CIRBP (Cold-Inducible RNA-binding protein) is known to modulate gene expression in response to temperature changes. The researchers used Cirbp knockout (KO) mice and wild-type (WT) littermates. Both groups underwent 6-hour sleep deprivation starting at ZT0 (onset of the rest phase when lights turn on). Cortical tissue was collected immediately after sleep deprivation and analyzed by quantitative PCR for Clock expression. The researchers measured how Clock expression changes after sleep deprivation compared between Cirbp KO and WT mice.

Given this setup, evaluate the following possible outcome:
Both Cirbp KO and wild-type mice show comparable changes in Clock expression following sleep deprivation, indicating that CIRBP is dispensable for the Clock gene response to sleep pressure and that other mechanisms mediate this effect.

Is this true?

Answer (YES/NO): NO